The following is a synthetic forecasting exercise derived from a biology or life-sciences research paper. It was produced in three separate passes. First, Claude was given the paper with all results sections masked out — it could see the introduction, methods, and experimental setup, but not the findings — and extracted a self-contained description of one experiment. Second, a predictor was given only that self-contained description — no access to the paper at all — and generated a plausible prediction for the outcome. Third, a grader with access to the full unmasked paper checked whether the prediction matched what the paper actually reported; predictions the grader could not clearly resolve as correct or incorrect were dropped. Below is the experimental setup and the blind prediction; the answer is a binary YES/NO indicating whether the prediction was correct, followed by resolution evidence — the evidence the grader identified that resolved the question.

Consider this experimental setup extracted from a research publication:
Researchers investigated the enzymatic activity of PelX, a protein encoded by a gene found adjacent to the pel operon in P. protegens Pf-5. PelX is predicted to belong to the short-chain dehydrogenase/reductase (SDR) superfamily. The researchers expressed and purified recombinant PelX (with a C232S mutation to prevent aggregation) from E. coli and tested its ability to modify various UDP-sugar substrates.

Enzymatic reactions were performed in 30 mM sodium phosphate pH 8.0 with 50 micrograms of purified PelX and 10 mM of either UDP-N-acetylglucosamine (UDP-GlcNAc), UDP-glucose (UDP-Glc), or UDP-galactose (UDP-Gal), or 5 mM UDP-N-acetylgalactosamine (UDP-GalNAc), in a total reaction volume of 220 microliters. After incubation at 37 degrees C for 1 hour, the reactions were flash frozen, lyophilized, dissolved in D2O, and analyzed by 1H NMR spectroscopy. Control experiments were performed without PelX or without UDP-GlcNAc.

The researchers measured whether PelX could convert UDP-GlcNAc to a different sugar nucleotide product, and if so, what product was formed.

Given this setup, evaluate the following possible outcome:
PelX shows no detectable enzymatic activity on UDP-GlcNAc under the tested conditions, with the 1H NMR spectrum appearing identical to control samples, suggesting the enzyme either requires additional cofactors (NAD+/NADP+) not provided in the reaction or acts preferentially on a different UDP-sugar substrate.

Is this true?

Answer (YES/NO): NO